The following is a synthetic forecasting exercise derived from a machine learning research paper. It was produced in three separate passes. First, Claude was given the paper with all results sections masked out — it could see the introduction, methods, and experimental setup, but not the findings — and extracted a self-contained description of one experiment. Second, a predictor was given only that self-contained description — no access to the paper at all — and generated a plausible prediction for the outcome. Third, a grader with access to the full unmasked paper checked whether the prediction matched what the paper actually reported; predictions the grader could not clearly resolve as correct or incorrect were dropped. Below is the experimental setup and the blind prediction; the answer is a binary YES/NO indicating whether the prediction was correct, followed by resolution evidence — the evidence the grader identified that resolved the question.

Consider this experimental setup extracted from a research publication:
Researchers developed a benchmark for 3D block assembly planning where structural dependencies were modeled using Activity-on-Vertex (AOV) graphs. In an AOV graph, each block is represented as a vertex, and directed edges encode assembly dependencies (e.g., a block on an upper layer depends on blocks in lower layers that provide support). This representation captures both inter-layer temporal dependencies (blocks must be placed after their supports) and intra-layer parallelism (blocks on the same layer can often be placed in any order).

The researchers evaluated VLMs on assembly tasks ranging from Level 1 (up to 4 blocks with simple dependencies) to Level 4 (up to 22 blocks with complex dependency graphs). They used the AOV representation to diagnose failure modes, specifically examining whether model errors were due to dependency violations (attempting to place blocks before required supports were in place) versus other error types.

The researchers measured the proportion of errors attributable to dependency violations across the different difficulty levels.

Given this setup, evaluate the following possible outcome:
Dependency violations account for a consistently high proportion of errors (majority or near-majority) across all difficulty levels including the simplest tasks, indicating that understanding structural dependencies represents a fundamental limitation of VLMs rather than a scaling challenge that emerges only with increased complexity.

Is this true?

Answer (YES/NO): NO